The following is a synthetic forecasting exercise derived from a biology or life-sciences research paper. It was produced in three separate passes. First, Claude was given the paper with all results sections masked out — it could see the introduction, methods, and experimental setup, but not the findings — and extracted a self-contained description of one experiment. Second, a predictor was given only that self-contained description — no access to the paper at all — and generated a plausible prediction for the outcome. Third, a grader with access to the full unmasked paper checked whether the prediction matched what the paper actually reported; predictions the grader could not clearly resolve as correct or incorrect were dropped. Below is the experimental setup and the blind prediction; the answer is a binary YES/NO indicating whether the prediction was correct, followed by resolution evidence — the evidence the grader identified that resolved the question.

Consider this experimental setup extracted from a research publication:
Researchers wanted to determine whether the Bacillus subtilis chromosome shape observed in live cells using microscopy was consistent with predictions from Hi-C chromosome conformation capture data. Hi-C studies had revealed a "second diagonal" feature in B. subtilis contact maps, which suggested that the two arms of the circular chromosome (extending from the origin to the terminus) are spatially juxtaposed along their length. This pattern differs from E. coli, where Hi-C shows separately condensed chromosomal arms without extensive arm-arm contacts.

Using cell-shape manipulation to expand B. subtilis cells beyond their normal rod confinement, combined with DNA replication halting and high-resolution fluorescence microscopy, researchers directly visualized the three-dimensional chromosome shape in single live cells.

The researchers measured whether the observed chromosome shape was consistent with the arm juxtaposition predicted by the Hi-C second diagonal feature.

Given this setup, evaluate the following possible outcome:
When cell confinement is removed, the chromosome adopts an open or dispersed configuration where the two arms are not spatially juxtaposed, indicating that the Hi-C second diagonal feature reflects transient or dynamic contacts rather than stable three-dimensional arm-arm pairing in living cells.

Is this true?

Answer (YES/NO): NO